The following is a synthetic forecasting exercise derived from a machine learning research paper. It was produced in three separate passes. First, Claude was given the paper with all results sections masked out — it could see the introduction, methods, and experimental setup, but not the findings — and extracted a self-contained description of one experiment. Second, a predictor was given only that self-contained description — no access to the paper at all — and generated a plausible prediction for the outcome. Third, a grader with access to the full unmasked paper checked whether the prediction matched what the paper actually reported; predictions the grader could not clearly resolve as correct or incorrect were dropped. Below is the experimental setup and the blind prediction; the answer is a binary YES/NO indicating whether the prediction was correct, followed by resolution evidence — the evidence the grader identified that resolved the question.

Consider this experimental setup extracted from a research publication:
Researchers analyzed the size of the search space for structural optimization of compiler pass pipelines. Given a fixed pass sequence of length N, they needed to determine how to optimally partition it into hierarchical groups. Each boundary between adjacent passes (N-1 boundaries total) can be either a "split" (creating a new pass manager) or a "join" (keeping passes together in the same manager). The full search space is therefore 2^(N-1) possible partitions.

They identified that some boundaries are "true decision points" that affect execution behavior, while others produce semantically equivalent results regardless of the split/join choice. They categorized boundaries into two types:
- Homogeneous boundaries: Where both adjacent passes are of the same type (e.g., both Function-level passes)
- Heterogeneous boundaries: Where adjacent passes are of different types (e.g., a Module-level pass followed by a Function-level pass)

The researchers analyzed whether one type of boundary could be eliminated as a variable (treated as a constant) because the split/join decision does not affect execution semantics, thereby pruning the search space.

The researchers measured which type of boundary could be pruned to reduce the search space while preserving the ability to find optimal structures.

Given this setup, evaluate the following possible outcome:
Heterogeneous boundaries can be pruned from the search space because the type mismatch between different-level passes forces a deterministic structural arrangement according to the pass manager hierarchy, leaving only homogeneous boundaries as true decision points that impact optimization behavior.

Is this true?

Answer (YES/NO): YES